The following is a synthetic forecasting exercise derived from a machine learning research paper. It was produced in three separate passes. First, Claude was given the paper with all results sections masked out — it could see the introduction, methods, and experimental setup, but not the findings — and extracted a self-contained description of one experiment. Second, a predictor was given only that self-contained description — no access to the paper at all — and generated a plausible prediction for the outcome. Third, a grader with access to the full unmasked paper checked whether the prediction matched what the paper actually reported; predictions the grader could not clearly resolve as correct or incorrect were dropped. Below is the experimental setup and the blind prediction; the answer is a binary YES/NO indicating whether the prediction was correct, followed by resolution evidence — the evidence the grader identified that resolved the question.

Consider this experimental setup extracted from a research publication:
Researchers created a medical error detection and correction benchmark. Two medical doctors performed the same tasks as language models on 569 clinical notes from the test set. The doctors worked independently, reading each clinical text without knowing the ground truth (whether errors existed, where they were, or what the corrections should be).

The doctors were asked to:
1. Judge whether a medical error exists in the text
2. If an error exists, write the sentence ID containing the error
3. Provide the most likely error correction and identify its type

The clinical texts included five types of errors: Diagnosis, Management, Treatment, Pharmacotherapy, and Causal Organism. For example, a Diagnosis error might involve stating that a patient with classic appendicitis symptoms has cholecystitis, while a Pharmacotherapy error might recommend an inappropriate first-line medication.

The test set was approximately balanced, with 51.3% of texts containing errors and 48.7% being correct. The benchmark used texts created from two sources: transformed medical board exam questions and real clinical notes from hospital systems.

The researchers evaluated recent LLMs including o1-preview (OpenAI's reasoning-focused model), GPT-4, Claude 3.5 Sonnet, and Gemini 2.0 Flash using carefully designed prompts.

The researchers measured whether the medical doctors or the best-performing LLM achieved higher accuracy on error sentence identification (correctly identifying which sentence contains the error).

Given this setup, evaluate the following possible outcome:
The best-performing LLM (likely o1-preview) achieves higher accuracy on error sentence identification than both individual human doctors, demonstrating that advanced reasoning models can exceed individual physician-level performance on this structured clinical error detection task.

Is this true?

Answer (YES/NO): NO